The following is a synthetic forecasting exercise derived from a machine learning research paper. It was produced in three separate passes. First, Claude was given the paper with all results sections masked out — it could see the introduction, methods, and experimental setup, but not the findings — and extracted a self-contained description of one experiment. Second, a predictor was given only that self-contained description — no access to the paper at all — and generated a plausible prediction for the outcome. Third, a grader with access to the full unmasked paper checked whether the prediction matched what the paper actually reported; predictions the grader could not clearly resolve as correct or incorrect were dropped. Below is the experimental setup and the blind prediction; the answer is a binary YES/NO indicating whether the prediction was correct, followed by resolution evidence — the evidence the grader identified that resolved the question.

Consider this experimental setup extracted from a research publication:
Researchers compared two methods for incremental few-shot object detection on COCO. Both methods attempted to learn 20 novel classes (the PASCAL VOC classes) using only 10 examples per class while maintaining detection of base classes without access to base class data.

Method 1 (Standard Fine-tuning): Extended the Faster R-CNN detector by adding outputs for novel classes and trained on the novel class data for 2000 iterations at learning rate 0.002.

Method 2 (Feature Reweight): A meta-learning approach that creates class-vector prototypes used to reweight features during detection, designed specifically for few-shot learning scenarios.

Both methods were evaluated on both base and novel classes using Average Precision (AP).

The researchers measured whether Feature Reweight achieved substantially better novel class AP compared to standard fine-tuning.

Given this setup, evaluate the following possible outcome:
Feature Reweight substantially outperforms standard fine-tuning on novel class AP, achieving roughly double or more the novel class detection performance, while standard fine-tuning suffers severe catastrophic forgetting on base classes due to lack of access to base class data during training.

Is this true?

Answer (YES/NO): YES